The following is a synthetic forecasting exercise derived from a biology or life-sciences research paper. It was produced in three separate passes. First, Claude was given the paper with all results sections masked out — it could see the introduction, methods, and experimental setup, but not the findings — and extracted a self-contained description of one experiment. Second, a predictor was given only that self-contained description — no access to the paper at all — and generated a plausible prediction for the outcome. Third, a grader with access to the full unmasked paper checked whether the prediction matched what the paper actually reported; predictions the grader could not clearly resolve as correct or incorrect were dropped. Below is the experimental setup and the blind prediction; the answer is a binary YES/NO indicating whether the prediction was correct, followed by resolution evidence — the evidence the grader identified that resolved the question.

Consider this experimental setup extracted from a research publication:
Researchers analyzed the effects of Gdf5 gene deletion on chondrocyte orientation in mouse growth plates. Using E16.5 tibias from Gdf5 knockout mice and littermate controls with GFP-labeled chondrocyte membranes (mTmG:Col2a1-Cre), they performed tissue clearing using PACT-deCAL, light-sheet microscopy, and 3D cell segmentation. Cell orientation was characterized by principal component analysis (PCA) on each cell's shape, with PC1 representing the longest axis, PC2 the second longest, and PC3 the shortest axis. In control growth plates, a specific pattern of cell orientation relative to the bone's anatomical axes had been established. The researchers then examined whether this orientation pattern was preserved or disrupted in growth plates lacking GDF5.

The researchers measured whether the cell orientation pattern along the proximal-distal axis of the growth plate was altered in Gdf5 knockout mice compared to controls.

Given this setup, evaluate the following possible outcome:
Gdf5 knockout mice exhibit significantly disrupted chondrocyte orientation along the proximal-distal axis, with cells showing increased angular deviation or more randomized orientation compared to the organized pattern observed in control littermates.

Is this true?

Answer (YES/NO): YES